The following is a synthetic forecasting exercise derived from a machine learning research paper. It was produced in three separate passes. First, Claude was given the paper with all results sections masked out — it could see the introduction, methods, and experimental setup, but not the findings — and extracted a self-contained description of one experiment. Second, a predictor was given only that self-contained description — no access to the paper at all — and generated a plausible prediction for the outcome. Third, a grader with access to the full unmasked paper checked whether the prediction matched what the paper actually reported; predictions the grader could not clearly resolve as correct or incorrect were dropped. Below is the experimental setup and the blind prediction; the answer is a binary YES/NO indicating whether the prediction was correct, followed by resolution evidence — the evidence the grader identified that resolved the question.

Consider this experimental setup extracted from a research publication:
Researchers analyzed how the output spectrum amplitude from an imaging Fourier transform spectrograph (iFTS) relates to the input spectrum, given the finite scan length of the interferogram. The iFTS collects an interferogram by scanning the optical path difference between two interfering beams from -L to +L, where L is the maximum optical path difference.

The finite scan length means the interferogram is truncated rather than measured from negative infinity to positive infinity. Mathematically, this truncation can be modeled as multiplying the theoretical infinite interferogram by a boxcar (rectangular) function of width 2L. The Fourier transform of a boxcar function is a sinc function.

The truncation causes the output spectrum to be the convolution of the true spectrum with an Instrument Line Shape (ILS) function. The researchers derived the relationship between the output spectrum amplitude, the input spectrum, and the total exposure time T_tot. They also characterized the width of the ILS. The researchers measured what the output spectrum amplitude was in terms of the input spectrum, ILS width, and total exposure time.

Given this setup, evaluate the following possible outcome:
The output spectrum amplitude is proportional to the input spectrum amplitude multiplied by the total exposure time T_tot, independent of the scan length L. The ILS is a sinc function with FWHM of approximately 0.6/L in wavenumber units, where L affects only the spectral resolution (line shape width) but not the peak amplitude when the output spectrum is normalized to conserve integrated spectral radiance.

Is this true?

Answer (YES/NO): NO